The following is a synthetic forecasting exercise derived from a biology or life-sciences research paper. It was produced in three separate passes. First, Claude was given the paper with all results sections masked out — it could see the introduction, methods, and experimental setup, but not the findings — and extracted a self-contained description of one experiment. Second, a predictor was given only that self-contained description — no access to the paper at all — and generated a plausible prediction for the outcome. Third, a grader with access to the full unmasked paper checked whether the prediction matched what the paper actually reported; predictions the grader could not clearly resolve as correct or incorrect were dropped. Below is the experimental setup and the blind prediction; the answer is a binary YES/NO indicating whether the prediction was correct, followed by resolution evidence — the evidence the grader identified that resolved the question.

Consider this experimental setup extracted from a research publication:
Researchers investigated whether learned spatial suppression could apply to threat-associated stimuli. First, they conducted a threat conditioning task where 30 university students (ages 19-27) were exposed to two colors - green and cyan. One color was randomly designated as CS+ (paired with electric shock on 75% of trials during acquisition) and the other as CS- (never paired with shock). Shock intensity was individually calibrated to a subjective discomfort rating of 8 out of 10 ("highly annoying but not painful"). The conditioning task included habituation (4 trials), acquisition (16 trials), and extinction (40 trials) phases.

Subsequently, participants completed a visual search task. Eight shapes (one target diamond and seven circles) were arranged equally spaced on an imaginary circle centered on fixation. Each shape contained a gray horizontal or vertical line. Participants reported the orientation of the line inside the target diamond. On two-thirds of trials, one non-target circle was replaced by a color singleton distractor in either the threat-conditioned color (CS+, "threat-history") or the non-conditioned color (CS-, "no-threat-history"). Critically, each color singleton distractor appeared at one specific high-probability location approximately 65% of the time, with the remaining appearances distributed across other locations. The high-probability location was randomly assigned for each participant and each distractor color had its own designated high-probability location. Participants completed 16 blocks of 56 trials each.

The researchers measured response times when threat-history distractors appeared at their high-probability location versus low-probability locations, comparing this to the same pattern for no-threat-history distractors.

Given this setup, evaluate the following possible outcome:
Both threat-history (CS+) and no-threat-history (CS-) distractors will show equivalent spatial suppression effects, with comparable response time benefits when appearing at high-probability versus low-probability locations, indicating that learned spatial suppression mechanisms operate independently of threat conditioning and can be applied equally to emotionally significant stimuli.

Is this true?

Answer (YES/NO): NO